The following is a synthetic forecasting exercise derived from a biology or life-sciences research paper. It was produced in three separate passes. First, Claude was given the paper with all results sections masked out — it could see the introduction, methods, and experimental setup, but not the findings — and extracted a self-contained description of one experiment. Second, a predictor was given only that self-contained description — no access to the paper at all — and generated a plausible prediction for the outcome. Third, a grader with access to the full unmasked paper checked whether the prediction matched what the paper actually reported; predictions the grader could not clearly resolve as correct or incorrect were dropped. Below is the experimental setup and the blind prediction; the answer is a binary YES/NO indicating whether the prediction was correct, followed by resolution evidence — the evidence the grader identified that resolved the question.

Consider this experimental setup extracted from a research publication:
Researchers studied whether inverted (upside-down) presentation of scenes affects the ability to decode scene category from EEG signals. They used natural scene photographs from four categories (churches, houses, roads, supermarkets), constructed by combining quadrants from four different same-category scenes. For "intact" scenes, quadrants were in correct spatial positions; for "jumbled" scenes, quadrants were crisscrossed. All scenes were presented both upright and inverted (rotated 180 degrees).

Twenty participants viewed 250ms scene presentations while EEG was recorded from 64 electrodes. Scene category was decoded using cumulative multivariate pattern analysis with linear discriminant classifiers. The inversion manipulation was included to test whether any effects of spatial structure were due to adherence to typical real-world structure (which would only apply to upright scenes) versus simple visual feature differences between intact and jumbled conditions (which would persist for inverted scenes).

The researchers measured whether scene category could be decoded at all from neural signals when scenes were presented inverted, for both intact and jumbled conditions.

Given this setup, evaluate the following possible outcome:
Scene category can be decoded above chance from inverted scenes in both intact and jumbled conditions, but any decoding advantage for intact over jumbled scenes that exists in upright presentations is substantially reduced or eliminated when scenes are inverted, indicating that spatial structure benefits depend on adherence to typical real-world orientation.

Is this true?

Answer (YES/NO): YES